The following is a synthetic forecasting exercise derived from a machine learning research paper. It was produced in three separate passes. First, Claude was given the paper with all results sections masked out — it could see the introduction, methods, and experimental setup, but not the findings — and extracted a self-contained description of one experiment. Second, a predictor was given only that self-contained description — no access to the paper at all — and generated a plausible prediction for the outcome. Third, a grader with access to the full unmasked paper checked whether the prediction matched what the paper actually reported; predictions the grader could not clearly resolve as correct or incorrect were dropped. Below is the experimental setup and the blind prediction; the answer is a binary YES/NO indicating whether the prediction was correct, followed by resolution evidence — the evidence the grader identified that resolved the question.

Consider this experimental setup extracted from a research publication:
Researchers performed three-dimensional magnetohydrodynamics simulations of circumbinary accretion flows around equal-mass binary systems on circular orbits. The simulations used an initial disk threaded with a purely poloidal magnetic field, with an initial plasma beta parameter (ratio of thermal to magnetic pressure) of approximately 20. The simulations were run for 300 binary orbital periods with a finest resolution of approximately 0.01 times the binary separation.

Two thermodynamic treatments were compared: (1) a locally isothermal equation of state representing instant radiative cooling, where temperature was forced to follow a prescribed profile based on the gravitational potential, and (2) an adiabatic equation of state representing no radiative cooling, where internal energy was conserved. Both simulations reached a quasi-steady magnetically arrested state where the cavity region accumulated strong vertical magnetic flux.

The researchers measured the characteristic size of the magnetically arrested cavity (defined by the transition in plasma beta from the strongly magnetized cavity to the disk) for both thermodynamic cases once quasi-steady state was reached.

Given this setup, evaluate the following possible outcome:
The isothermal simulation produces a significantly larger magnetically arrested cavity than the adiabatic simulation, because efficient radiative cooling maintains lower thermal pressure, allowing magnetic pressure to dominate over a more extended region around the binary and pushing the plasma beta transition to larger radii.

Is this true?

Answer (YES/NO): NO